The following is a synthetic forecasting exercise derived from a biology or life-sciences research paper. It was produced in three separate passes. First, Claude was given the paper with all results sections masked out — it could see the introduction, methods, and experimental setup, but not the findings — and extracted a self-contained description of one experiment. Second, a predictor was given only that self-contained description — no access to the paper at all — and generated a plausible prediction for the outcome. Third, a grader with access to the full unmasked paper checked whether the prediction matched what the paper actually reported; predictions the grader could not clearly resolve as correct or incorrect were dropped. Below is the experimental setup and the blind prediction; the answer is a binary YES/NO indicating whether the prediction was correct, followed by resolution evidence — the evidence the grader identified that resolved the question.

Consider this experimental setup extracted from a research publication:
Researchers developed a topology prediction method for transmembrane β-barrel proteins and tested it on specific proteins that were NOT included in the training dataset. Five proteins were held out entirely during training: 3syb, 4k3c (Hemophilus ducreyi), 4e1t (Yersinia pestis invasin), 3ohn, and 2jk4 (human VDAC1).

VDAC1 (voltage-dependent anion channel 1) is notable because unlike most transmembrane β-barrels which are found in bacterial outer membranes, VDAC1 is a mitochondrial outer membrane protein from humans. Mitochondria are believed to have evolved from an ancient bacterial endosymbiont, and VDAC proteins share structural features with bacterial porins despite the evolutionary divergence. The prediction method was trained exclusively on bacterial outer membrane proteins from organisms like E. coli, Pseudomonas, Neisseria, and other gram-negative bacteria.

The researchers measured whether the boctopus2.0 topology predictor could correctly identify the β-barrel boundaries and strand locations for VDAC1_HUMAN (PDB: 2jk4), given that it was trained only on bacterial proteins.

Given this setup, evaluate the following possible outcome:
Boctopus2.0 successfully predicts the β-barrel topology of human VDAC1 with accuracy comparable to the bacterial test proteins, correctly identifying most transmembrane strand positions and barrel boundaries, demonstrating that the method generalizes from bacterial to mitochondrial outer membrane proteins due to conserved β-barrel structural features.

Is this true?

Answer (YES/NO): NO